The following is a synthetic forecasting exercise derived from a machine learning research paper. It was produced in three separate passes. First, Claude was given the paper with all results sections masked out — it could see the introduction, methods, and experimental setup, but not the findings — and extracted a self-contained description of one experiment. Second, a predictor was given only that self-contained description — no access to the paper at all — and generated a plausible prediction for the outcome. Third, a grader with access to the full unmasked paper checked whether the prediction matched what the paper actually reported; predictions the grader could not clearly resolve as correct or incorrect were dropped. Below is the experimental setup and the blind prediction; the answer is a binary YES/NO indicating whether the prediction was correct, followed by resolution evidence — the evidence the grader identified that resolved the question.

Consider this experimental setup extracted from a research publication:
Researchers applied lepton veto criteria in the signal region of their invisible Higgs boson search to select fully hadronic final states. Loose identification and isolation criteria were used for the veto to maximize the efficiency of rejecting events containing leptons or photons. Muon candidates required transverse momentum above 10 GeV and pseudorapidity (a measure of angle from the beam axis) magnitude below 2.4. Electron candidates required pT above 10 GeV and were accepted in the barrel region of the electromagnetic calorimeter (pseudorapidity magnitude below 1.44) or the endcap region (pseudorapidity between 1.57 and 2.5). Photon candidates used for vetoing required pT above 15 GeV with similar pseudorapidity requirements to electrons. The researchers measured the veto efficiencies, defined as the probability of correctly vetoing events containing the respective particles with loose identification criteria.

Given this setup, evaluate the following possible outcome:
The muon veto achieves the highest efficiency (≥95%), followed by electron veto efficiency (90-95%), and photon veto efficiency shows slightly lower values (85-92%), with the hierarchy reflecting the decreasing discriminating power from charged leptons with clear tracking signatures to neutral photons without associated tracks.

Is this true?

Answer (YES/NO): YES